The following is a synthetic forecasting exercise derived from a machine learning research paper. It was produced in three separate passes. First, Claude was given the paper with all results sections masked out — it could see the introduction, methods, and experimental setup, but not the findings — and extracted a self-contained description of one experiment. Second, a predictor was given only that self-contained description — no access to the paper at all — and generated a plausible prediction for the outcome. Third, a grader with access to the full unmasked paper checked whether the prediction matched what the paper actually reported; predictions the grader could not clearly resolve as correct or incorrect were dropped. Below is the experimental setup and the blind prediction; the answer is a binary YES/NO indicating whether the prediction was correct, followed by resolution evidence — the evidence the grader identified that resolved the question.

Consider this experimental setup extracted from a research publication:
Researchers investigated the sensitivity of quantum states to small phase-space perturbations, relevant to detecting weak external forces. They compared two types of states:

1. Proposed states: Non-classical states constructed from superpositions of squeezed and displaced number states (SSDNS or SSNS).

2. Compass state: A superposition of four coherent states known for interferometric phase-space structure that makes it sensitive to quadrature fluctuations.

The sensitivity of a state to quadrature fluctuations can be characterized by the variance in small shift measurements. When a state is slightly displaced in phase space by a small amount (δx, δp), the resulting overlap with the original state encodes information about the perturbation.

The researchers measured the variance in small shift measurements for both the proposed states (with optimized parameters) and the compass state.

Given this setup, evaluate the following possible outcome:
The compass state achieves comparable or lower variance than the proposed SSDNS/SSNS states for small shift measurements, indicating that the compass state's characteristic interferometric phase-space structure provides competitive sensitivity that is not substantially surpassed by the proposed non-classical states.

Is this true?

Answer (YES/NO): YES